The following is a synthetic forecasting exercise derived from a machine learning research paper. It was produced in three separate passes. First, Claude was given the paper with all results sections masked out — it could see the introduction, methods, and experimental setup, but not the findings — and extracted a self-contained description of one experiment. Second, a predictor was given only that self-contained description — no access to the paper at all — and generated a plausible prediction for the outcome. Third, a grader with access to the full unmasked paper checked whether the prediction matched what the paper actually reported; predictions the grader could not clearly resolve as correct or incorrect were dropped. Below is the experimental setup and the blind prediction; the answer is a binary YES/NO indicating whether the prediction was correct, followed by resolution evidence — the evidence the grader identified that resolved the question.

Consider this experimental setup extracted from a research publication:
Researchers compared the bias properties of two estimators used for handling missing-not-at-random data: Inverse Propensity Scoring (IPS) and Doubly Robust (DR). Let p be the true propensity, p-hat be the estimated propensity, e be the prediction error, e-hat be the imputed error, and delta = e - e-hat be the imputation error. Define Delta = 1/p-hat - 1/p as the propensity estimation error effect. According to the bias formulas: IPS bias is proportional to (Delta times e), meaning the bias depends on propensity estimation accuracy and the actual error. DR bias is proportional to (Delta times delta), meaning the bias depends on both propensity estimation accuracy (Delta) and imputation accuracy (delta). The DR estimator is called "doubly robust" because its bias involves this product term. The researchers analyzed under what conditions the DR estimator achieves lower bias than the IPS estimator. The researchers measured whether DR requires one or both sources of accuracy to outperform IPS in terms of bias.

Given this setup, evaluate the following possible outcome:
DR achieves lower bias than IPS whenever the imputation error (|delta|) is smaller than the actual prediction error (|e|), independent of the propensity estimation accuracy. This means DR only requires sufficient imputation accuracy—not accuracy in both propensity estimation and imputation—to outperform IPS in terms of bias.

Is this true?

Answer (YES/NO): YES